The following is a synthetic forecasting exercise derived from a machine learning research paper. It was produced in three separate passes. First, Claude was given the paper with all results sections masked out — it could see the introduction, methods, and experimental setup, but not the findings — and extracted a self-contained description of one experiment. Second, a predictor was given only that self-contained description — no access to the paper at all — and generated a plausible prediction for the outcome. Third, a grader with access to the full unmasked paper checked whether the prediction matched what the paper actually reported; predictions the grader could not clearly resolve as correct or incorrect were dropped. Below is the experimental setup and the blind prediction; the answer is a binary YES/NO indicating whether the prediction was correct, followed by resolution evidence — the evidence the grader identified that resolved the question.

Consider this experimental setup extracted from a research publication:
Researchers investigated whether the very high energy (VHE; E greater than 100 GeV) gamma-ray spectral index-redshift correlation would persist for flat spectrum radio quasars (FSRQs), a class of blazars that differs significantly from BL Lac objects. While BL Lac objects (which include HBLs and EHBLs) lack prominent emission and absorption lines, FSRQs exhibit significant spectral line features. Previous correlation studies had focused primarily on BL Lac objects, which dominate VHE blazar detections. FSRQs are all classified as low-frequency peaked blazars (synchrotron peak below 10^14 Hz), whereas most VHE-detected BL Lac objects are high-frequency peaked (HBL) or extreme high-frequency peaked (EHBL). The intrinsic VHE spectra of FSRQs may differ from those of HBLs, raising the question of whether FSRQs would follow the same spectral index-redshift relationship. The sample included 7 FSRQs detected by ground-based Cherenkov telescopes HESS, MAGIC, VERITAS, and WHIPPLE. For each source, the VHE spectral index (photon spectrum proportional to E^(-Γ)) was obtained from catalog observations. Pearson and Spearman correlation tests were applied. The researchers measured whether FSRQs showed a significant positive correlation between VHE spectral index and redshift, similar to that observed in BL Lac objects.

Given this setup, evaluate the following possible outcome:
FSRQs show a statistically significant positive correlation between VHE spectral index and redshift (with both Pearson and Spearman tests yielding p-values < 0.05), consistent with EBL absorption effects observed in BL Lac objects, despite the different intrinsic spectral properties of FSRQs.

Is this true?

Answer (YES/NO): NO